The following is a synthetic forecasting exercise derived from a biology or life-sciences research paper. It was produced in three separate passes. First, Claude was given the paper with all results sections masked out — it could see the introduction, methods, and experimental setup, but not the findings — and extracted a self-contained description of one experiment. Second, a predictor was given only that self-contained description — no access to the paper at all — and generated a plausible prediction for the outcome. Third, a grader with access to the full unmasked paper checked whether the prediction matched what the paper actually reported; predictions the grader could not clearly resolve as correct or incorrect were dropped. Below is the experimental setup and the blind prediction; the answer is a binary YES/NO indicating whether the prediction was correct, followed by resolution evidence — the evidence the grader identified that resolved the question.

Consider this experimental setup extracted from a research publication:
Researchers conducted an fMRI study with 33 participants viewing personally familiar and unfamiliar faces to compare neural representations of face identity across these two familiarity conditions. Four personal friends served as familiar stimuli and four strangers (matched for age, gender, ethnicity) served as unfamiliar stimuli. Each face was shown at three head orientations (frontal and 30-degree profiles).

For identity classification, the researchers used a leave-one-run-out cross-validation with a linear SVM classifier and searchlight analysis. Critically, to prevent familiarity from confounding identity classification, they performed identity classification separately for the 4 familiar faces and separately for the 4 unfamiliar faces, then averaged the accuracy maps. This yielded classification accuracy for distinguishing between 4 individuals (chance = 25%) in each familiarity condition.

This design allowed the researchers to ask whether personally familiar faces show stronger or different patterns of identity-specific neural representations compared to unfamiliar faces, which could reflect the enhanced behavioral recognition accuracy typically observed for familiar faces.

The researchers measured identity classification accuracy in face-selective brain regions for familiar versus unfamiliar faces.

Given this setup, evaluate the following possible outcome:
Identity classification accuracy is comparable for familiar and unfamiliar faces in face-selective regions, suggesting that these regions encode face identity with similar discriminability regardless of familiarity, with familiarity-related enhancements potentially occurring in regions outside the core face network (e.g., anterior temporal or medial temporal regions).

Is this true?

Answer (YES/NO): YES